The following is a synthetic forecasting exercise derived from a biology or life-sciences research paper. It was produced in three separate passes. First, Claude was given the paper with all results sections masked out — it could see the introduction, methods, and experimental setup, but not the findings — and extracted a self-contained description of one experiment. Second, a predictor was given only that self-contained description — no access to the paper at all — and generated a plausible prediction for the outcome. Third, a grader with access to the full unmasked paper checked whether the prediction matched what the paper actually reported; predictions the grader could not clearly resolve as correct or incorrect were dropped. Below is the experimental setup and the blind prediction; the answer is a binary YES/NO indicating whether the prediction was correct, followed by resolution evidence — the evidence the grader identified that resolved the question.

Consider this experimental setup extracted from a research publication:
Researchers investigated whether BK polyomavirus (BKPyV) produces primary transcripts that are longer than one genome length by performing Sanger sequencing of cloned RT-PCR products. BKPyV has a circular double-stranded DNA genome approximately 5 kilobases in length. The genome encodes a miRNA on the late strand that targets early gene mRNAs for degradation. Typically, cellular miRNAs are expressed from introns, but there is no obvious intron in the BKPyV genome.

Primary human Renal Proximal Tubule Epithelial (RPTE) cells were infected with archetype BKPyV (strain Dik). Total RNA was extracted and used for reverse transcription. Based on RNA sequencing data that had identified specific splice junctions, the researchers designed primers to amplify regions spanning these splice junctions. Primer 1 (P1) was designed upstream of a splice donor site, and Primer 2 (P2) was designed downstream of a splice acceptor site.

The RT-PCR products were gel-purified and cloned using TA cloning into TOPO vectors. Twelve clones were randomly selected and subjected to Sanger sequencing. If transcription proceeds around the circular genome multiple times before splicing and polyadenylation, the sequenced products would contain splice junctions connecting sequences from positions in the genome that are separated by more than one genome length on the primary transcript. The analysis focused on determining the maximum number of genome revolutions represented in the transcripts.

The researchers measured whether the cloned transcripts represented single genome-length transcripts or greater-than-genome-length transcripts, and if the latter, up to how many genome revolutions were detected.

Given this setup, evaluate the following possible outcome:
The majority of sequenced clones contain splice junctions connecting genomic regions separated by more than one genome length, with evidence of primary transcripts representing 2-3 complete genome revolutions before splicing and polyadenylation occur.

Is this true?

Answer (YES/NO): NO